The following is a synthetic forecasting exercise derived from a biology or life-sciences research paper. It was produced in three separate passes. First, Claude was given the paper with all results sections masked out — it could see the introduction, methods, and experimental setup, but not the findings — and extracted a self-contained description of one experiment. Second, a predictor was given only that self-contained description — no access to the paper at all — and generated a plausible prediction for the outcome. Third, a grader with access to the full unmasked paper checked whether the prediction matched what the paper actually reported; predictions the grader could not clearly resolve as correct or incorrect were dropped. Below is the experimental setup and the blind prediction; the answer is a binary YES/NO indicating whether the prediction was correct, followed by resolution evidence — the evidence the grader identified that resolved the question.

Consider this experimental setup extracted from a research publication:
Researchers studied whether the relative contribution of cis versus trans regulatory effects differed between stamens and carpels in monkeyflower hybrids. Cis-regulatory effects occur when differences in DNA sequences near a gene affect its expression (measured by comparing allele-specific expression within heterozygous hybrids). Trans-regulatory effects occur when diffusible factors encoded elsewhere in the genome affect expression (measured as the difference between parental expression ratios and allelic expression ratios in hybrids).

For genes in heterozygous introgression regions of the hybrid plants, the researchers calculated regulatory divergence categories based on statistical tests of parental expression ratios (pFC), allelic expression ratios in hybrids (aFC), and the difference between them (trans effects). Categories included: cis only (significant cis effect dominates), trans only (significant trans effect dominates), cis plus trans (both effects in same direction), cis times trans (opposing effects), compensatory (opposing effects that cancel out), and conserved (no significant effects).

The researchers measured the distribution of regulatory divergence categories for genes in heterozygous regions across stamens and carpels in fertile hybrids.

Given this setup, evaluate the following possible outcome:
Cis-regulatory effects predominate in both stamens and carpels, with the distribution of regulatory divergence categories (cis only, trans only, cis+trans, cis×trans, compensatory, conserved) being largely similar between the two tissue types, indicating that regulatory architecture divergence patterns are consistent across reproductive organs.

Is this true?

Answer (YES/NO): NO